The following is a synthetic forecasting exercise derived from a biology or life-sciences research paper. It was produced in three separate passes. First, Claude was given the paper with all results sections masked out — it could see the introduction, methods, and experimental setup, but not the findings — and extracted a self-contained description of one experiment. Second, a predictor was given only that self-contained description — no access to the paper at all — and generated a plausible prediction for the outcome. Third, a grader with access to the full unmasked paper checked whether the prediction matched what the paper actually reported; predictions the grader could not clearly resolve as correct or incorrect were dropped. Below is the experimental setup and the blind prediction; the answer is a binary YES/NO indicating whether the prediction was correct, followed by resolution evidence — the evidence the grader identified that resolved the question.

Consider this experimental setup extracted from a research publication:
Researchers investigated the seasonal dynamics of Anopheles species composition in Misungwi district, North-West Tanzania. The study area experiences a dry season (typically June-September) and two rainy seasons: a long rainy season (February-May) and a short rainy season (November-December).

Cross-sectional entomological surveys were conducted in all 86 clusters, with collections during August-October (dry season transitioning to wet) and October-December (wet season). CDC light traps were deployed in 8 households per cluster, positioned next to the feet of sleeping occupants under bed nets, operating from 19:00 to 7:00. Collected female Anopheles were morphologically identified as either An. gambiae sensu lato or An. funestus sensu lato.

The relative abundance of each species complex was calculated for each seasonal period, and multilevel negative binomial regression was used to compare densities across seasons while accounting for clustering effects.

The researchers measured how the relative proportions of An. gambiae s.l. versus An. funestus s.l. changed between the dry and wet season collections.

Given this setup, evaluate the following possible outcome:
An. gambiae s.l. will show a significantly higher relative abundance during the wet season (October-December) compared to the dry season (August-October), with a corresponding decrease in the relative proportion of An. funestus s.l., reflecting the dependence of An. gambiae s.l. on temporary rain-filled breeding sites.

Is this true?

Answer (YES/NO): YES